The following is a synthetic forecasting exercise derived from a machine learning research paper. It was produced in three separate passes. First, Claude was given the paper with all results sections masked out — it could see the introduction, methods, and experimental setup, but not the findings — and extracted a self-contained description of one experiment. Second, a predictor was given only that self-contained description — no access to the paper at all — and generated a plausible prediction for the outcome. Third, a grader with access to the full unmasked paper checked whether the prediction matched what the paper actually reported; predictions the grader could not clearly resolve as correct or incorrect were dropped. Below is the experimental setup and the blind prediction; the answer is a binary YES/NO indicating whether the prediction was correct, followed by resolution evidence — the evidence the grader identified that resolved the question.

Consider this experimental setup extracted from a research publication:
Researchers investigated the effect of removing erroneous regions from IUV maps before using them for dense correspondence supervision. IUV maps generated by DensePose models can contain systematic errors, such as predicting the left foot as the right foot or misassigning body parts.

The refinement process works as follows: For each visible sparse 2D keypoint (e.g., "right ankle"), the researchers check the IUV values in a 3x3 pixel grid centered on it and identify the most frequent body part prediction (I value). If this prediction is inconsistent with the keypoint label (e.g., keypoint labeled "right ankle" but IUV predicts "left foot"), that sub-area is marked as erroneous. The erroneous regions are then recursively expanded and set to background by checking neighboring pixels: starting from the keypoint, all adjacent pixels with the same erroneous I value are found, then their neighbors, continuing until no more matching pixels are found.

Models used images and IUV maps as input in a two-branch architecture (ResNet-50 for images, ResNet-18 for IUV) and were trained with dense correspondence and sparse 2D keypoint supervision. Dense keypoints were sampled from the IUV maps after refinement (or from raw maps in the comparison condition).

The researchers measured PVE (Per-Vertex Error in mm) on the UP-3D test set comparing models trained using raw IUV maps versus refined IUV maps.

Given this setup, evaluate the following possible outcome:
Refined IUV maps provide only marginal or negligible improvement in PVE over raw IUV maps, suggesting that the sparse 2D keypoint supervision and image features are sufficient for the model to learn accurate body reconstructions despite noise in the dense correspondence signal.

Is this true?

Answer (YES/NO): NO